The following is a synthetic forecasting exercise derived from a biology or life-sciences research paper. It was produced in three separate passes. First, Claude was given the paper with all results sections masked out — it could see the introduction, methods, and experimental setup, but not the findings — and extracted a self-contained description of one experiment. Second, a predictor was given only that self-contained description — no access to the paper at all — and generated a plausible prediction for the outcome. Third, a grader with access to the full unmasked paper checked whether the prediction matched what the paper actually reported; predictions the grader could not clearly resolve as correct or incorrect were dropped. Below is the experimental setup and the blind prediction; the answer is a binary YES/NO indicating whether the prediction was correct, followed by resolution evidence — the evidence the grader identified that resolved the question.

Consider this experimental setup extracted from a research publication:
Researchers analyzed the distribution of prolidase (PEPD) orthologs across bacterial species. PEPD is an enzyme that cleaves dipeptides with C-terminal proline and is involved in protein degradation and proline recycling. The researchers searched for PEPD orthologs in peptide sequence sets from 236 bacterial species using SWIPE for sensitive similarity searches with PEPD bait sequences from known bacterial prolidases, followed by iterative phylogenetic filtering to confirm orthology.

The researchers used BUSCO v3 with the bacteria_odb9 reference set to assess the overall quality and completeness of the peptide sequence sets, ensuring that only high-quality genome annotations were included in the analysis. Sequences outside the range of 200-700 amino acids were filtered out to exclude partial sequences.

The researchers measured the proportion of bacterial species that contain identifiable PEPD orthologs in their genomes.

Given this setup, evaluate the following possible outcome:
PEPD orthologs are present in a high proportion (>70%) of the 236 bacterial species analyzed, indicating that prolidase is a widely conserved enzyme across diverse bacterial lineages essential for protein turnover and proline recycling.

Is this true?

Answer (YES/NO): NO